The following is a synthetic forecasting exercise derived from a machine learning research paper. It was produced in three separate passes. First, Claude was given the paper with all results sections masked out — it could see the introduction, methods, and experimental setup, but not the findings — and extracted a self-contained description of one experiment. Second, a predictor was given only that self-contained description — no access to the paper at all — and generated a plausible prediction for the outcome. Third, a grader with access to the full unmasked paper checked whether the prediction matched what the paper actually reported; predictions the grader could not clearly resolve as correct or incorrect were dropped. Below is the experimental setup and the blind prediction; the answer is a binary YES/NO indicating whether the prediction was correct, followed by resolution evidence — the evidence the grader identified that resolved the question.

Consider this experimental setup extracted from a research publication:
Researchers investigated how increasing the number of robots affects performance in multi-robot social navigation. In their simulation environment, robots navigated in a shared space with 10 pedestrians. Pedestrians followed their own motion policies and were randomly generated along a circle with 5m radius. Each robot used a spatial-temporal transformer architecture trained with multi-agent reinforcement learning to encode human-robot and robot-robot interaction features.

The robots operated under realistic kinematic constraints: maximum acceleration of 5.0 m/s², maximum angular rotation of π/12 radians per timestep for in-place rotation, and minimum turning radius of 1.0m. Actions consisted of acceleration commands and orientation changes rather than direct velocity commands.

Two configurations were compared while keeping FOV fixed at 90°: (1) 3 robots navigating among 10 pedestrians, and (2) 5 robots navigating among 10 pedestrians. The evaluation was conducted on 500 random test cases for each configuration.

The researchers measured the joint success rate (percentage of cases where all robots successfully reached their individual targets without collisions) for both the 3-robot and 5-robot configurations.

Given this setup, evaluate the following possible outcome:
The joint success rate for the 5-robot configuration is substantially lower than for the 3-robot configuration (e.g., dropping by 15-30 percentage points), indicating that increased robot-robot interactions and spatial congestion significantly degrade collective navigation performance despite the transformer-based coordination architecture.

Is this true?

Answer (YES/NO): NO